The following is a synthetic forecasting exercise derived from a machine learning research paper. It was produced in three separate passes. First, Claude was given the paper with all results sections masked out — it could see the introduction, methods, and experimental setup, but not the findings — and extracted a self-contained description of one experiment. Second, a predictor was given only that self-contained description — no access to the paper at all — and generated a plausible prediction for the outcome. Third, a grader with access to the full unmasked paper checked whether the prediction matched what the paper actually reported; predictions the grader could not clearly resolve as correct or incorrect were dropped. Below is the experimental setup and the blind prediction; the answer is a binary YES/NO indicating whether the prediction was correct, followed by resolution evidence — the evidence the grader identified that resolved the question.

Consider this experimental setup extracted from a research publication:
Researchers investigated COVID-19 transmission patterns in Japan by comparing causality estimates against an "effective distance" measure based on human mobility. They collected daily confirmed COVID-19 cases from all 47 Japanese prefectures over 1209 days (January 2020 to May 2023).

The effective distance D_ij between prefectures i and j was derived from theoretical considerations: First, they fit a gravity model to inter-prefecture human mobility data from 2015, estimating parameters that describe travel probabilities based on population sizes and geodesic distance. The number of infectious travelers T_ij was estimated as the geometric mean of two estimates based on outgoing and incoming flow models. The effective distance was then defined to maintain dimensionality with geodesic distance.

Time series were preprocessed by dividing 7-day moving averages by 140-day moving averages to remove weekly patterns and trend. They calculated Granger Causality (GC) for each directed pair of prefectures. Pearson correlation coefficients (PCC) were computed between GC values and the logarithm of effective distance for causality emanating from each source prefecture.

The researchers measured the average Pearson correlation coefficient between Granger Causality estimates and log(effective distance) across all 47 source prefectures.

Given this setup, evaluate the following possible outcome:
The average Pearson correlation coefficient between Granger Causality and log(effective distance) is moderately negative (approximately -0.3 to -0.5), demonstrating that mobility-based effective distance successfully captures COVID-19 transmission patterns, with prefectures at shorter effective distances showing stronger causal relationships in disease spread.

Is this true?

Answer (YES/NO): NO